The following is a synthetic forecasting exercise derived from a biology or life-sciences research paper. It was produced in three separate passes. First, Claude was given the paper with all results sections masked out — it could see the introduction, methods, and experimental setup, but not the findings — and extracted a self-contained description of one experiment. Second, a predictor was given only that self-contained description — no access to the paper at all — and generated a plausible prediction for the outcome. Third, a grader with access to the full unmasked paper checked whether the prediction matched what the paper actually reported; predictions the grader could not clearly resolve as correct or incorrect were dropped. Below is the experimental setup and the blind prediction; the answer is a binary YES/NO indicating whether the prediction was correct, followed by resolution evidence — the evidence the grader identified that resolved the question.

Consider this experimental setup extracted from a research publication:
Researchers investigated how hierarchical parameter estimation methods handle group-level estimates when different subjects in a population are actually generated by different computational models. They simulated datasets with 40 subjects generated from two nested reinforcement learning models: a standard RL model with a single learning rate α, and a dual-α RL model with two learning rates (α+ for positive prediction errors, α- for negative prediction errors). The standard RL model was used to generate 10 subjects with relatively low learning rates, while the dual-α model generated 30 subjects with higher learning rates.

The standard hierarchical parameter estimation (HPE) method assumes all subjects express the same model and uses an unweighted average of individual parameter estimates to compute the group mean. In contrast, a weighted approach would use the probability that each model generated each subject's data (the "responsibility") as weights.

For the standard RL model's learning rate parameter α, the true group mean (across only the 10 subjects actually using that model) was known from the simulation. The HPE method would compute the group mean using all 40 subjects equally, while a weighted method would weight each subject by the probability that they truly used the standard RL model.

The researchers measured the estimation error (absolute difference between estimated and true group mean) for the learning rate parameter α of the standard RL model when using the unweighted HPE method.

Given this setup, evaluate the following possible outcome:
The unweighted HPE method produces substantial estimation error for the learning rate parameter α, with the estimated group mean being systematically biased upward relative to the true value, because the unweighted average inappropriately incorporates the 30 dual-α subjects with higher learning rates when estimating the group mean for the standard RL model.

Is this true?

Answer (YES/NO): YES